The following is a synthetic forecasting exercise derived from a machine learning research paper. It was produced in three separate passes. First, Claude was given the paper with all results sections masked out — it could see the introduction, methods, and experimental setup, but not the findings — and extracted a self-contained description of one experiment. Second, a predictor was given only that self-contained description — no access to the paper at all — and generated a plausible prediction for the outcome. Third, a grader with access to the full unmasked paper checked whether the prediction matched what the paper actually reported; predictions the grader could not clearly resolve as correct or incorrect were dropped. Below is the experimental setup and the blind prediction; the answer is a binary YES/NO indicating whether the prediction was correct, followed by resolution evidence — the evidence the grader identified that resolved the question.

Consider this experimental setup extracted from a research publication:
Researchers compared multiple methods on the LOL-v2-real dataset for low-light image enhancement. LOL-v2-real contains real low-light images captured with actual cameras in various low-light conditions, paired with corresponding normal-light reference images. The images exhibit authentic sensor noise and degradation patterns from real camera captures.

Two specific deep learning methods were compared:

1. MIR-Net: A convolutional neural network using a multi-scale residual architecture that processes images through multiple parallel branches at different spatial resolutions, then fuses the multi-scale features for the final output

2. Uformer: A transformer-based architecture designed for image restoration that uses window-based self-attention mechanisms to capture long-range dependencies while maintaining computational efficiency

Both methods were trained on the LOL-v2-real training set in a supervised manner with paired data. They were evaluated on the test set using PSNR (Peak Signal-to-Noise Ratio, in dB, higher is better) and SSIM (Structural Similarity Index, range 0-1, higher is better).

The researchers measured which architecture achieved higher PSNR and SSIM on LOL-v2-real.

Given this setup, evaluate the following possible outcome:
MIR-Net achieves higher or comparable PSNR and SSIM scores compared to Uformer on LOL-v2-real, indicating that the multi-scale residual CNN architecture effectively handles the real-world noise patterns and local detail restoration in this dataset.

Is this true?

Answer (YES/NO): YES